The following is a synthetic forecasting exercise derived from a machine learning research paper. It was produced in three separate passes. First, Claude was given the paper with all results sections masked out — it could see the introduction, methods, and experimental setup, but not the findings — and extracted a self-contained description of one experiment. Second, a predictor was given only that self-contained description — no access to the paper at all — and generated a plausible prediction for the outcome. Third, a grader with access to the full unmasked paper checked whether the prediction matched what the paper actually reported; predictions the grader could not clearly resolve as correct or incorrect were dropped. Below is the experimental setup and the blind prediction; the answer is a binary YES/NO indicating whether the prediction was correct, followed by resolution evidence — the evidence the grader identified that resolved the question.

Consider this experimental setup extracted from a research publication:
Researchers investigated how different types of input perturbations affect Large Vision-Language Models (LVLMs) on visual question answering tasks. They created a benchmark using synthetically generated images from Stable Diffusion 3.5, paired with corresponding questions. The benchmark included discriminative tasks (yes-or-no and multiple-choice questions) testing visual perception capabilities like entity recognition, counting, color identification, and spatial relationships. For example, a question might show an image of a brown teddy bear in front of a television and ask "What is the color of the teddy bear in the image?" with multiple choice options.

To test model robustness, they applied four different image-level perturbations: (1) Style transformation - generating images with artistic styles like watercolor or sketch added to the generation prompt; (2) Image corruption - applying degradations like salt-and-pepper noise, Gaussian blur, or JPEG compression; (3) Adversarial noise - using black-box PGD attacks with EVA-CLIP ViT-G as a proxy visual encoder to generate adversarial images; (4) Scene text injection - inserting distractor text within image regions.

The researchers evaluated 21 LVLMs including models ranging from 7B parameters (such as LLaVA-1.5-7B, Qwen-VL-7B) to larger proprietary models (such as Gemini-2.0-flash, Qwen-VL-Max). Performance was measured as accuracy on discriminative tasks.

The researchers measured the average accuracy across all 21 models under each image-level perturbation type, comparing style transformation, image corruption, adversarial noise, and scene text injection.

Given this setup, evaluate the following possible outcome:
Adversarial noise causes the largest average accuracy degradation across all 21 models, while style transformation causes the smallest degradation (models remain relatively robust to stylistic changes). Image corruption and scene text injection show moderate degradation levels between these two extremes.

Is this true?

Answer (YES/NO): NO